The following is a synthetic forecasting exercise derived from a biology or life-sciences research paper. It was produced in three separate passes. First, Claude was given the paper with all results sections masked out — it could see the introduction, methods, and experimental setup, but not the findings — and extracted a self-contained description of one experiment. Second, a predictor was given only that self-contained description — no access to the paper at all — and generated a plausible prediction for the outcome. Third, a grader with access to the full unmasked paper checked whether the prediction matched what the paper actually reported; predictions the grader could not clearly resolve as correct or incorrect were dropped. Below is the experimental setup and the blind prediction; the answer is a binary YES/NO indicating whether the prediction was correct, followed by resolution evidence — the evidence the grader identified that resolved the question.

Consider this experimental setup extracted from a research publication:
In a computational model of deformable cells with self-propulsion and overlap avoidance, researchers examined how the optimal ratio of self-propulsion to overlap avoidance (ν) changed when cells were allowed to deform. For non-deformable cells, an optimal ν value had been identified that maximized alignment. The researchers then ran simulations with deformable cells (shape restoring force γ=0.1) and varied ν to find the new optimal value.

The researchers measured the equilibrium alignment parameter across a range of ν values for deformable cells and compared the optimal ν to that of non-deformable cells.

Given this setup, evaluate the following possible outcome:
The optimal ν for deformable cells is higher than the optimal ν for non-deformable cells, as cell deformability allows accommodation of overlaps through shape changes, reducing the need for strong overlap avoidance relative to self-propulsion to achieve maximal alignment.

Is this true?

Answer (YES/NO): YES